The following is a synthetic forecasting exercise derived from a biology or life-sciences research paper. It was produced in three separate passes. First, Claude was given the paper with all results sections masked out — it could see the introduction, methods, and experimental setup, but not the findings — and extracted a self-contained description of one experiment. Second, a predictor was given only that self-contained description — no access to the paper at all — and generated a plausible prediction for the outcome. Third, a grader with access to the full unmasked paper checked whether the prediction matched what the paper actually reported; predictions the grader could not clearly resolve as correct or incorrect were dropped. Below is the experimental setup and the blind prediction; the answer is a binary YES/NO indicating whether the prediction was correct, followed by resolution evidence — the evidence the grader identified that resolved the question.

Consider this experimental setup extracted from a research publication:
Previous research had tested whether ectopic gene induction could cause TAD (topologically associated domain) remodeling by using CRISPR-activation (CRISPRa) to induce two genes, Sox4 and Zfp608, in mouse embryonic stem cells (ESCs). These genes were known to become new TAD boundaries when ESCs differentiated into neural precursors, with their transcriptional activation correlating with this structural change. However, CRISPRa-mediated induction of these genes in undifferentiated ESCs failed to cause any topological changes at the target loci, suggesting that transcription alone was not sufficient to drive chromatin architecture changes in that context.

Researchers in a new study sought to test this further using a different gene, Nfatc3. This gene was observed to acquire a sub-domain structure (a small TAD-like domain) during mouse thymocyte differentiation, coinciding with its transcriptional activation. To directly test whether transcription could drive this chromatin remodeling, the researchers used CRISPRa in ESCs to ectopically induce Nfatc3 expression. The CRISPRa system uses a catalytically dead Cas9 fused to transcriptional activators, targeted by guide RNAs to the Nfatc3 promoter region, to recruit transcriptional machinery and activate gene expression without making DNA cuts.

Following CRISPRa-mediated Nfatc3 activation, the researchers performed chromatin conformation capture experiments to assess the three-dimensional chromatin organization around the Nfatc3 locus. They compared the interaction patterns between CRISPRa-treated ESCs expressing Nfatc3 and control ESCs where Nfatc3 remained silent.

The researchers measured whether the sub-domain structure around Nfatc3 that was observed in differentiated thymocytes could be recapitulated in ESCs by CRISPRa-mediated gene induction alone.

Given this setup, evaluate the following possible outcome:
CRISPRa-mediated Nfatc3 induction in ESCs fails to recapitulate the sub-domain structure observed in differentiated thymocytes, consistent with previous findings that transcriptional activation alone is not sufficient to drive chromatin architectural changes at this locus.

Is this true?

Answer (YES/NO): NO